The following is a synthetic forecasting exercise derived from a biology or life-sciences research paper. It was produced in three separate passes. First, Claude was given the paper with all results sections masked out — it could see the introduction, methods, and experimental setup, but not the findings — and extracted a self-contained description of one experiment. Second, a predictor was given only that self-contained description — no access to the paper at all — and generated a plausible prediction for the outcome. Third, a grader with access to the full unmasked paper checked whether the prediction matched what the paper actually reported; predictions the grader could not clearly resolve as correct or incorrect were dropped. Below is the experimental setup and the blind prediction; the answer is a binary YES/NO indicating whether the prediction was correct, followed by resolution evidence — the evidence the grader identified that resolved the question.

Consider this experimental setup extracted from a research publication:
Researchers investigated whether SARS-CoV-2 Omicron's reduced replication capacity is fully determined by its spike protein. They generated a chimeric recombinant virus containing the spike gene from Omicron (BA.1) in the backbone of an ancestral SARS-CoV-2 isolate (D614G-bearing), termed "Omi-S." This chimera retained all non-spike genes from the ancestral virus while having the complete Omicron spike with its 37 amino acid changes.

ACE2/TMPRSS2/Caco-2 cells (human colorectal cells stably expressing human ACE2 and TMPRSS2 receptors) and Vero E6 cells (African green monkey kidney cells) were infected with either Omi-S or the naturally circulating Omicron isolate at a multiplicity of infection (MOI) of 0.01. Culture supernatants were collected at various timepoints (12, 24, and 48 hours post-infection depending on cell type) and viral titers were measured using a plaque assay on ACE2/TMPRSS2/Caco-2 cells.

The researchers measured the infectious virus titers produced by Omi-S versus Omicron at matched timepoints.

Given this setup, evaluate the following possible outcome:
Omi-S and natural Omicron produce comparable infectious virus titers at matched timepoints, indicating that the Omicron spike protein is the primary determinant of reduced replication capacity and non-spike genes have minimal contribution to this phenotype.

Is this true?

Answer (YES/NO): NO